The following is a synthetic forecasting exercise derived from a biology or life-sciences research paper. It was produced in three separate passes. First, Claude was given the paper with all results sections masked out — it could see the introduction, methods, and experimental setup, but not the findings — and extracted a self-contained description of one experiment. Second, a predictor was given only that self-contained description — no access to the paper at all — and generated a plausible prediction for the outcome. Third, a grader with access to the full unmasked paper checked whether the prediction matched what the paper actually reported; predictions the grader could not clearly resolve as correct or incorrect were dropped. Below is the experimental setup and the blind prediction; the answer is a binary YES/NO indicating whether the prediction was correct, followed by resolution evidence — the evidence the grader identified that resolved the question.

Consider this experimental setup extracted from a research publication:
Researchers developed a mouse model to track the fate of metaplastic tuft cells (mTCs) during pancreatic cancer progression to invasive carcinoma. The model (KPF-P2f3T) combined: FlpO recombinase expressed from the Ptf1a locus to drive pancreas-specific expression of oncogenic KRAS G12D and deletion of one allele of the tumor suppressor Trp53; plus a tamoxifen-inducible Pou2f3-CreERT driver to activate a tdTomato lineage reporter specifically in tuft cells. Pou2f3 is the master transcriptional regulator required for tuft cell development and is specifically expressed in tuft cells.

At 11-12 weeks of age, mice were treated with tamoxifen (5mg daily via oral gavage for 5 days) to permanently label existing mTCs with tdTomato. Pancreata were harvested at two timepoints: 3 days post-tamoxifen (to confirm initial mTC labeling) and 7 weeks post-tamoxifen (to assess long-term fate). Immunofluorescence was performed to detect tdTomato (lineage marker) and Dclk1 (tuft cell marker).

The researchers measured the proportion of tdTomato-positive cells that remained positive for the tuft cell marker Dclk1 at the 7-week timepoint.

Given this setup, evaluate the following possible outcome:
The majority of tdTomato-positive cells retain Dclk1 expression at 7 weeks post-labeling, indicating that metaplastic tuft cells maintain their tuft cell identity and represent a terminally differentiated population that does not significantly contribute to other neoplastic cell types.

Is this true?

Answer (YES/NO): NO